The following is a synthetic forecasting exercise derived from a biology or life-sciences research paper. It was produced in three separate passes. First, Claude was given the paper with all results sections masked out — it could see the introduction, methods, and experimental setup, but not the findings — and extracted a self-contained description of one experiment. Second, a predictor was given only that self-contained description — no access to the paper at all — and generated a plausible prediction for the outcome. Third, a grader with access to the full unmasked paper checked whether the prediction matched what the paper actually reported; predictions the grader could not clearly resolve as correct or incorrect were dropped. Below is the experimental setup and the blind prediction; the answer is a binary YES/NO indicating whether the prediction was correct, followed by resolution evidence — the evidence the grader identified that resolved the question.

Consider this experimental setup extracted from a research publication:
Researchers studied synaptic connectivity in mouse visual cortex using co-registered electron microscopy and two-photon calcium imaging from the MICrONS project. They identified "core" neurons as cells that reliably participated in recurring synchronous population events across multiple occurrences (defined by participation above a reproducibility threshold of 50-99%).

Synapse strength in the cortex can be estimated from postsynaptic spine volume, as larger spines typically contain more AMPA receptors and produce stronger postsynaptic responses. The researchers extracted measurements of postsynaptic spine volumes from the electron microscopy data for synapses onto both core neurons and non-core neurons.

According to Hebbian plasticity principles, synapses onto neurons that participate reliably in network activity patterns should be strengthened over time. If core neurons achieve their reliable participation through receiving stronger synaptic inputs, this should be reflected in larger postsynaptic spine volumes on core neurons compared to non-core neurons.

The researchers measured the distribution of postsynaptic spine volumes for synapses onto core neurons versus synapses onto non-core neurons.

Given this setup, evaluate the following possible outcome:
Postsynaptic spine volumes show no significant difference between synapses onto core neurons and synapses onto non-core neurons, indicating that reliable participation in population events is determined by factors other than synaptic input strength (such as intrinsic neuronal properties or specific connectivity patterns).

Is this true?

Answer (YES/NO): YES